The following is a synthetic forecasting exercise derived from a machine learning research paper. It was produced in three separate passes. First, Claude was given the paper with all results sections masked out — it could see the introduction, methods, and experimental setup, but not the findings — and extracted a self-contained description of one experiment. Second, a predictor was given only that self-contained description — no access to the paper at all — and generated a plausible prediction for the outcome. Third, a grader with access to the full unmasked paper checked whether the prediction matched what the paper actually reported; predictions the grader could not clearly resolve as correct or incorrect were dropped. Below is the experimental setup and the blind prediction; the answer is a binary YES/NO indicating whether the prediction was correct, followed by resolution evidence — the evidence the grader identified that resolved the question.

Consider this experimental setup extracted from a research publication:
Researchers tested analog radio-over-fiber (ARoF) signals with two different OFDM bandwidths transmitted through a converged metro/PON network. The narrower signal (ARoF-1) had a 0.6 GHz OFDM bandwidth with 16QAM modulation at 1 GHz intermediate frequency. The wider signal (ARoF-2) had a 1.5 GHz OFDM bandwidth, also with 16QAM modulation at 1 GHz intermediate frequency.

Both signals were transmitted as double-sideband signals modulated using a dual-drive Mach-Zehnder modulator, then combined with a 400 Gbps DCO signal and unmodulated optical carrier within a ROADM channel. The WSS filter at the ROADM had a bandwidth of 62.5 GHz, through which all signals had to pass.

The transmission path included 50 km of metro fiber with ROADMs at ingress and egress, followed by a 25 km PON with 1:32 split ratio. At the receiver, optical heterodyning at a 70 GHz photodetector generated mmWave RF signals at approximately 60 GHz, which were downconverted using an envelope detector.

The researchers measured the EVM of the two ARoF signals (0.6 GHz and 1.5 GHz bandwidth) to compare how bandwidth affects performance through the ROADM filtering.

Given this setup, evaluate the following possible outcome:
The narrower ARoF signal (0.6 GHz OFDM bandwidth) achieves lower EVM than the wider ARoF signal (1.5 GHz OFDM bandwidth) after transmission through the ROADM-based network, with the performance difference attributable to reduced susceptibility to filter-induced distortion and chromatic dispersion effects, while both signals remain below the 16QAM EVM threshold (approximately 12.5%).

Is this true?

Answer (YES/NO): NO